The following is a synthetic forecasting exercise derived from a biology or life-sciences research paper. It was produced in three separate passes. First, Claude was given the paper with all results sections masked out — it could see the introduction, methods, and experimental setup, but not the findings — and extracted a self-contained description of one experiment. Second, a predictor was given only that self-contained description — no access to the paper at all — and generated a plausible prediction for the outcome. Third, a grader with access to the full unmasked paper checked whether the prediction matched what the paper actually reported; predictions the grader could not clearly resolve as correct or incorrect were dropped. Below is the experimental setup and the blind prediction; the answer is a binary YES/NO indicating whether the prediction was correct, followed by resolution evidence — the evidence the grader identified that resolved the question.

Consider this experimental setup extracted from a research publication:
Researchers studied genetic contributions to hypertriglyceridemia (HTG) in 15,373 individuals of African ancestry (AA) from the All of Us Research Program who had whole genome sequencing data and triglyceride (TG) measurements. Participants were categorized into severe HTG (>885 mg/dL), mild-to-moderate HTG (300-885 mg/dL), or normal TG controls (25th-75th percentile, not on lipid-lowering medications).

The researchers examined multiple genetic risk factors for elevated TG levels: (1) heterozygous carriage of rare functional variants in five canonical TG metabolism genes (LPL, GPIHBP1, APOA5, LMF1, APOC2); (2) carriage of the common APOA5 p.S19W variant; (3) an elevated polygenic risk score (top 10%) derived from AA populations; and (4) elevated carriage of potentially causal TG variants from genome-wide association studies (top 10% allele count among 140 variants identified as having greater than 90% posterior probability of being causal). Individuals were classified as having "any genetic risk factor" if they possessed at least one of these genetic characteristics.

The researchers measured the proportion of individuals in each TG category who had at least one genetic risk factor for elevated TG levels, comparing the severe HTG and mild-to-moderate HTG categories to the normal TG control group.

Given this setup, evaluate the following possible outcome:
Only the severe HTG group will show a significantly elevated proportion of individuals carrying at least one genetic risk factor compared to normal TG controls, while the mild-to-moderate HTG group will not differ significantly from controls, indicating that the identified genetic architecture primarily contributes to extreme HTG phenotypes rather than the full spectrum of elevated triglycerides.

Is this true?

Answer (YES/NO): NO